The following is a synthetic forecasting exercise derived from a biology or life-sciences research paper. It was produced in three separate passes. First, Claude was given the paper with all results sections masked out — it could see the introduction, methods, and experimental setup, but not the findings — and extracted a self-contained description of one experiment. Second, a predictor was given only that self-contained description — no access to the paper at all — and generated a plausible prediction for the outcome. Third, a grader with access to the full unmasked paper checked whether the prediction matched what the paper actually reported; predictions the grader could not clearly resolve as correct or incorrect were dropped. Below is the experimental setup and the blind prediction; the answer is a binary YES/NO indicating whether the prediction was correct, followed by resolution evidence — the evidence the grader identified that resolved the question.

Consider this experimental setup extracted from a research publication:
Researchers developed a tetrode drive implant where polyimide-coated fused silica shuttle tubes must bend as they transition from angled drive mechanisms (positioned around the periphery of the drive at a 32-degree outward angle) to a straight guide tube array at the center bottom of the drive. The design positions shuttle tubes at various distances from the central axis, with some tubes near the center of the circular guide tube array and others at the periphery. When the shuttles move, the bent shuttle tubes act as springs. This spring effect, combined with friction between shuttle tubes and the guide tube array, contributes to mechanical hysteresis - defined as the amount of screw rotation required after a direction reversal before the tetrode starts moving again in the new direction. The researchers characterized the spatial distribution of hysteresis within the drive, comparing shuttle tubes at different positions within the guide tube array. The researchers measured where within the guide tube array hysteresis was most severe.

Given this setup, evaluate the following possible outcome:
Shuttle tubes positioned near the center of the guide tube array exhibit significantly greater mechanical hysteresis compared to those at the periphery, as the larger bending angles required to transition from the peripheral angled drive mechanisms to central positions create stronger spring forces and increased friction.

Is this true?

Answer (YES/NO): YES